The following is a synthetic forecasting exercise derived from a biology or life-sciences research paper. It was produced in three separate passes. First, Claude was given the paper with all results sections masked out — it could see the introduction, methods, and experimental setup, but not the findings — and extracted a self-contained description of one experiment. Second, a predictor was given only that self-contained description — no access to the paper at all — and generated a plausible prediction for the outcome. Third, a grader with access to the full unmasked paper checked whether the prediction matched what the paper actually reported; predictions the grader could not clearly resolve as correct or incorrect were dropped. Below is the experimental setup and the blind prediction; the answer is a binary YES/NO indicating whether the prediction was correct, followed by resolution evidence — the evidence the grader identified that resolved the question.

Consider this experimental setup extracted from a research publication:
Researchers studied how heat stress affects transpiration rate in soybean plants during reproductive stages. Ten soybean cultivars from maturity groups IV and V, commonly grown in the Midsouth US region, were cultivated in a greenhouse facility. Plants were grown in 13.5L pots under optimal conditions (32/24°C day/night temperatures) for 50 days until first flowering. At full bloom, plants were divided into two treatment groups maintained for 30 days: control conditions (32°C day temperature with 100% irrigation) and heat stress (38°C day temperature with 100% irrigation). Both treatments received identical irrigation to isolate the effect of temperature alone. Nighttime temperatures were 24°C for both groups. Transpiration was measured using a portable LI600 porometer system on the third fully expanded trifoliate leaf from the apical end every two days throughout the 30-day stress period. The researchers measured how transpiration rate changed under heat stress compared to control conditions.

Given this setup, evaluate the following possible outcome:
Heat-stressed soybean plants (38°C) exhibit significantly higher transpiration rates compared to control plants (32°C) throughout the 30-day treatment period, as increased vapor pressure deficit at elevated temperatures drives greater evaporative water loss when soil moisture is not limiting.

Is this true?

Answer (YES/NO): YES